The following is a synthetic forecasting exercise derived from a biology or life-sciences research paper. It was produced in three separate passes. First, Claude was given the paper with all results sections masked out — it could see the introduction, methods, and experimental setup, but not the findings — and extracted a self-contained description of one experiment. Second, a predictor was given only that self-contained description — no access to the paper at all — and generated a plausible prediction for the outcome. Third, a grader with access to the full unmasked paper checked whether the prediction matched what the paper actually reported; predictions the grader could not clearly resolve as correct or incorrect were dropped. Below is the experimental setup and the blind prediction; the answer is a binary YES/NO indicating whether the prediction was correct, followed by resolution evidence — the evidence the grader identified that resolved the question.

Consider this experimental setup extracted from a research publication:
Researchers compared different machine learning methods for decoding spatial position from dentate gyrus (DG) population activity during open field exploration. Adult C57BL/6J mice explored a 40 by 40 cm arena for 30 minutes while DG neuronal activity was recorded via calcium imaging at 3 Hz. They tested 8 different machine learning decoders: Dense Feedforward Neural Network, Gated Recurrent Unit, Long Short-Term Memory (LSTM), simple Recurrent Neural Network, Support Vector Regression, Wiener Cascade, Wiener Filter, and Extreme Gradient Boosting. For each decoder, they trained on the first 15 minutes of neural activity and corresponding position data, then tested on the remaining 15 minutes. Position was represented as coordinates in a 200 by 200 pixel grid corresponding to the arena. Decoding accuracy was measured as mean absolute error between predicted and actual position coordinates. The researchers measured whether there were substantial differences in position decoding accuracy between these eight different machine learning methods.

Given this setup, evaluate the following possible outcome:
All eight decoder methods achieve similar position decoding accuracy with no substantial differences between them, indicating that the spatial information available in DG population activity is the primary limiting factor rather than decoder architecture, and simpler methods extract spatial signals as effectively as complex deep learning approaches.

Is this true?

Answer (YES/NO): YES